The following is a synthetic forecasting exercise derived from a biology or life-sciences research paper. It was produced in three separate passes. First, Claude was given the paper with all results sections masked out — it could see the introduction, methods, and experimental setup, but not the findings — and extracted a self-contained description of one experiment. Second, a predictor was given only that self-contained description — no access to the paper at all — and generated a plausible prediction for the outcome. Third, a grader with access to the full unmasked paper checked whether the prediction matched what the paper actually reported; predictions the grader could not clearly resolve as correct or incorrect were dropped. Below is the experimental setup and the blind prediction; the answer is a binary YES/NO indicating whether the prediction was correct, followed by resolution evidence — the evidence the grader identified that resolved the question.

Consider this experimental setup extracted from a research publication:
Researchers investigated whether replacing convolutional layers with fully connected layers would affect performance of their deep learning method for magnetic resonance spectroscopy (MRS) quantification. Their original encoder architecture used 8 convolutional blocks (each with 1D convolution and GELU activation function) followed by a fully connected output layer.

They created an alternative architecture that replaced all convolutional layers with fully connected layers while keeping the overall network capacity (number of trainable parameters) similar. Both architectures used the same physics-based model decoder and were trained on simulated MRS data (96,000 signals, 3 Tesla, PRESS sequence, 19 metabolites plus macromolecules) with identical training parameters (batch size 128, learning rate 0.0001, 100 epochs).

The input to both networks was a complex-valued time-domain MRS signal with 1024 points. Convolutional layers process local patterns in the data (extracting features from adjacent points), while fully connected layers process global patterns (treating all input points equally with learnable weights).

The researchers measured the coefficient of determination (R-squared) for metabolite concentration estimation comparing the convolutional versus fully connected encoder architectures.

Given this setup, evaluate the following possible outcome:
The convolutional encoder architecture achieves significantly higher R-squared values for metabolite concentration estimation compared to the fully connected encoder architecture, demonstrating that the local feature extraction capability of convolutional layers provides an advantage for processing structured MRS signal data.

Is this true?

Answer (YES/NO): YES